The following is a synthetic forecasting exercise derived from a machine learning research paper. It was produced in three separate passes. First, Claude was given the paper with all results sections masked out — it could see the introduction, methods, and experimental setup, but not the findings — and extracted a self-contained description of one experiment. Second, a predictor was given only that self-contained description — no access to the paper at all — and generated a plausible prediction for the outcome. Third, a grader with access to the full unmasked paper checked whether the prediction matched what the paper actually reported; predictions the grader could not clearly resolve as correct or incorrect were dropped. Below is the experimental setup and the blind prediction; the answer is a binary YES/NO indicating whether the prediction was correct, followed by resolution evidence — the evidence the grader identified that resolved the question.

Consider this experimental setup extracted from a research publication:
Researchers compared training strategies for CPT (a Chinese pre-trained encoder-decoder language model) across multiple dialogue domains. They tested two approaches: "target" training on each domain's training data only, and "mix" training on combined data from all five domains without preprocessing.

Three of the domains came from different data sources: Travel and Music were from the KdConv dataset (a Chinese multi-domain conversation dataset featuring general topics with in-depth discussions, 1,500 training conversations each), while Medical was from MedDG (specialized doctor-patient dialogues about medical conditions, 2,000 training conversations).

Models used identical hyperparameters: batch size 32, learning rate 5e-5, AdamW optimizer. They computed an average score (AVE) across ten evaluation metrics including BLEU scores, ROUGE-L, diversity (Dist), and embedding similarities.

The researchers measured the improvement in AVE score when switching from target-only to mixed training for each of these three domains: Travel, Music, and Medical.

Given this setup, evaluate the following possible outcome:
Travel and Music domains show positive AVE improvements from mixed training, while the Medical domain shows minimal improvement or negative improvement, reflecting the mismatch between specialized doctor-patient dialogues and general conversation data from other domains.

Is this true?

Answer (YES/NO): NO